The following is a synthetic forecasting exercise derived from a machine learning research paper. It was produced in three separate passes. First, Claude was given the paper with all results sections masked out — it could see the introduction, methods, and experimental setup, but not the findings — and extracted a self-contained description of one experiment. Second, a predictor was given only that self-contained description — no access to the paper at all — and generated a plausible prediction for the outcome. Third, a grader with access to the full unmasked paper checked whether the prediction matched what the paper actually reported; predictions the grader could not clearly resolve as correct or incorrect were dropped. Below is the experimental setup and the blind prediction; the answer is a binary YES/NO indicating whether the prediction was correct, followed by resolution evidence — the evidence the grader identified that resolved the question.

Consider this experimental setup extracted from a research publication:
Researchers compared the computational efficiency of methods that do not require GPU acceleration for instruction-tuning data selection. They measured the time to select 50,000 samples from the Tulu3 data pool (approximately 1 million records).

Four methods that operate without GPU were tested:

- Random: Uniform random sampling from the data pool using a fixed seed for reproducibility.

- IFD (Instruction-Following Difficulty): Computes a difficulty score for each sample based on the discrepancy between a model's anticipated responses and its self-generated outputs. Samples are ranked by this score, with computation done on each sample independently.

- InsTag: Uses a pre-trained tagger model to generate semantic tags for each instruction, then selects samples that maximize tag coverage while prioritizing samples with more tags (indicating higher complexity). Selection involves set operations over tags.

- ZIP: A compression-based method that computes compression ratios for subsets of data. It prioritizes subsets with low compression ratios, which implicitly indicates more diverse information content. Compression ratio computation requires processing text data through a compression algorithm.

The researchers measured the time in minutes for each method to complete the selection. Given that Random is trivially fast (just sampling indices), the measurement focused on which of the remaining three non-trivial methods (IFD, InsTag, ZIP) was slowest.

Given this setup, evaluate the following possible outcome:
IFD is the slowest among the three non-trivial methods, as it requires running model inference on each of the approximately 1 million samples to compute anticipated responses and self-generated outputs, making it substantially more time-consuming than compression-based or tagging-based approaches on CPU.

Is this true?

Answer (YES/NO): NO